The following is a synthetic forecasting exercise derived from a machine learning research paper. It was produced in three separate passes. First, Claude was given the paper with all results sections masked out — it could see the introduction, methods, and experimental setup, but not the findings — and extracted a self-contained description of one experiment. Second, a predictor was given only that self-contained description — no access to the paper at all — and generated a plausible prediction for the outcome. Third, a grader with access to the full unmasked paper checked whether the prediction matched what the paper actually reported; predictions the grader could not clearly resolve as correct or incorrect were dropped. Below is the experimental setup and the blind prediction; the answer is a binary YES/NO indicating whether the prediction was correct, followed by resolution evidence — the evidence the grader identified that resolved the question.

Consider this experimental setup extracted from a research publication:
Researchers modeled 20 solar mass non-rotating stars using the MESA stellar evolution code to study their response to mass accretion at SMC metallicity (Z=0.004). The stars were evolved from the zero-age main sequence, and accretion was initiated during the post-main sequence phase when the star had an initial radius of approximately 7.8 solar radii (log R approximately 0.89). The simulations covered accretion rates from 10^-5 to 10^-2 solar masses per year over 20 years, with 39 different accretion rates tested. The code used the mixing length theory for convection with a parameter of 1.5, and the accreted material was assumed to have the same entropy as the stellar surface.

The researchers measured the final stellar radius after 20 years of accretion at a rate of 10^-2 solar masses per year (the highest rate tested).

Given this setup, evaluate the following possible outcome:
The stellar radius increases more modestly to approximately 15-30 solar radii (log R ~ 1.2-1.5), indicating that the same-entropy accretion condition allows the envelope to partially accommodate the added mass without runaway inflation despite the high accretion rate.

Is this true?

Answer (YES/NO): NO